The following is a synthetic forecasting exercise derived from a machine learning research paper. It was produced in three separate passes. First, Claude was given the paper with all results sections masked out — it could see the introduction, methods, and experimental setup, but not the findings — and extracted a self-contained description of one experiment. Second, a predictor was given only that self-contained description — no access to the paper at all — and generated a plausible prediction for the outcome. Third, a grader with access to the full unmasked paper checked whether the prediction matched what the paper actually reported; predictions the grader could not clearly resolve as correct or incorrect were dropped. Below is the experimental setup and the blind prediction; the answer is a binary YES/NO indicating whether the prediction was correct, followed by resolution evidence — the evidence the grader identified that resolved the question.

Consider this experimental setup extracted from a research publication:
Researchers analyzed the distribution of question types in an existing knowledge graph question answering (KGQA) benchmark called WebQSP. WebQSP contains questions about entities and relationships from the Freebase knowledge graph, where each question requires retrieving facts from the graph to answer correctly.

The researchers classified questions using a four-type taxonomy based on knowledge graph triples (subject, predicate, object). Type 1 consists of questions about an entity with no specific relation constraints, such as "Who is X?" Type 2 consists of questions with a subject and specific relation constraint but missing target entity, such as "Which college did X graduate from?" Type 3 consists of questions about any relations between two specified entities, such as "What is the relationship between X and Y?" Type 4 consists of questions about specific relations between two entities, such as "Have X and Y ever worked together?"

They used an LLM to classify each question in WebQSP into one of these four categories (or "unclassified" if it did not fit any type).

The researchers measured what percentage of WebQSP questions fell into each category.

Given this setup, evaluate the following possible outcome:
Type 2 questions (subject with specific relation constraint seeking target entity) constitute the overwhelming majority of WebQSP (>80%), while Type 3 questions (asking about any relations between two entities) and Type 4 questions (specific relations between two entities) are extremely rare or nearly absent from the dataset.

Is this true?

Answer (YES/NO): YES